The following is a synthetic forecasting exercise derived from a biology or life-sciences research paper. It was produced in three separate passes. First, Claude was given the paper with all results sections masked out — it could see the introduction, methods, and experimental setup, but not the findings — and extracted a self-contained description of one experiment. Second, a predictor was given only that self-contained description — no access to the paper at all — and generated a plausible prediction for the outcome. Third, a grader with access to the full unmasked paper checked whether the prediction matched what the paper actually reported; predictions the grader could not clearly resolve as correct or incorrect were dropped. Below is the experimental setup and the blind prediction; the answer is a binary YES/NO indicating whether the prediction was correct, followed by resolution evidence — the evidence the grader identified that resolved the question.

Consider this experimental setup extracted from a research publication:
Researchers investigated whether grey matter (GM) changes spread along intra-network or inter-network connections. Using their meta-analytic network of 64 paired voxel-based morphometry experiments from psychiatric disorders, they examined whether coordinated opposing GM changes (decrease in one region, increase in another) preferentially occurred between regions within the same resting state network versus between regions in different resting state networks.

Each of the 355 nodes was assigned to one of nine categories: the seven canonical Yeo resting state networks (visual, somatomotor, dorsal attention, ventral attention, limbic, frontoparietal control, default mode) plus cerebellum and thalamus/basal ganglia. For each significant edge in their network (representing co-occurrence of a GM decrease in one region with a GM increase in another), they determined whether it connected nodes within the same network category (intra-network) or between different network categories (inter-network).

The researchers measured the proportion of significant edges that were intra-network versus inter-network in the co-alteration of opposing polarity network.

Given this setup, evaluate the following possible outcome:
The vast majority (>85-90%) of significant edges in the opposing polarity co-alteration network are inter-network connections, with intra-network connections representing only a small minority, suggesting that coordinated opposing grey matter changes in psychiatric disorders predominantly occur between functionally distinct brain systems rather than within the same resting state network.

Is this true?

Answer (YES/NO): NO